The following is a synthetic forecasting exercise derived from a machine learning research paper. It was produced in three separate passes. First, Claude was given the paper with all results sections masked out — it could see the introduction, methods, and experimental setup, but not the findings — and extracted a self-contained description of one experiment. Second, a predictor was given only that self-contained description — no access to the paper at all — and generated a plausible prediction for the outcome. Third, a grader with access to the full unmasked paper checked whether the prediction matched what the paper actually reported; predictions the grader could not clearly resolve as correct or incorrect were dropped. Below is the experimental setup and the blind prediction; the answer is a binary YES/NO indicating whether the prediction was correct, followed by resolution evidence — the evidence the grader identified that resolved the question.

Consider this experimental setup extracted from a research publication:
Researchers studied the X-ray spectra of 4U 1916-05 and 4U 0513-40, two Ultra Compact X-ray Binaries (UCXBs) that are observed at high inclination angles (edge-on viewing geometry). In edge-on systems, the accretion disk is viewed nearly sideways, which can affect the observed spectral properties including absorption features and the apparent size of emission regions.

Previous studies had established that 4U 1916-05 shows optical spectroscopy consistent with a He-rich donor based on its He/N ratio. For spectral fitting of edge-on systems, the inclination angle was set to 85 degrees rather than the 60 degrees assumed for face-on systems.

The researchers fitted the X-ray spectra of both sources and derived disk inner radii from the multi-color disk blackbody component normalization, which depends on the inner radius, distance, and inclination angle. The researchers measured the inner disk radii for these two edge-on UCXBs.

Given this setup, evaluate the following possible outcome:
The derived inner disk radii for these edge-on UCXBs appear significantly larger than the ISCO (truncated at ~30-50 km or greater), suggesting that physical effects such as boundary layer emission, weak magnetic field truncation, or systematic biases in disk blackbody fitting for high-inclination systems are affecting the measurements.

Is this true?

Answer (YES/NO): YES